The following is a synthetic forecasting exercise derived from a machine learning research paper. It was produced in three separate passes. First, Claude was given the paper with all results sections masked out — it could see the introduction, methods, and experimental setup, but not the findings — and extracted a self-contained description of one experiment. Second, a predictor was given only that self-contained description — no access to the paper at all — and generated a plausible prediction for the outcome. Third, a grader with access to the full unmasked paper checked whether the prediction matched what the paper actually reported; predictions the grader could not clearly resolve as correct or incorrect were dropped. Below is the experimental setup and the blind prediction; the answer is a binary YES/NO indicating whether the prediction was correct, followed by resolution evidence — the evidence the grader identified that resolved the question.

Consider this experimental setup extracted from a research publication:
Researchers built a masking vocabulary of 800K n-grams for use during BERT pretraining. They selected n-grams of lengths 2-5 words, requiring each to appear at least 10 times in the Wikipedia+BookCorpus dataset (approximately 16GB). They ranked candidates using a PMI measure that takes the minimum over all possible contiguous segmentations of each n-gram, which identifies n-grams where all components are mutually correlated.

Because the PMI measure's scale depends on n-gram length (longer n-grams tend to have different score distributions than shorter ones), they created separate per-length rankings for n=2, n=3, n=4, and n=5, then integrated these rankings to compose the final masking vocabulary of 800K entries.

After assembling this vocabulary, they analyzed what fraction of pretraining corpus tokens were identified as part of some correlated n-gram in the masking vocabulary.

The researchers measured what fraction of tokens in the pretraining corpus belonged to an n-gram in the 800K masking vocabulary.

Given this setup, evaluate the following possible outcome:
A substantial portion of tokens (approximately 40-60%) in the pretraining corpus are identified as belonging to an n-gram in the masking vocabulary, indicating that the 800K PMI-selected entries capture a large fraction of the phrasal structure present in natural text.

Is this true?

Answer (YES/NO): YES